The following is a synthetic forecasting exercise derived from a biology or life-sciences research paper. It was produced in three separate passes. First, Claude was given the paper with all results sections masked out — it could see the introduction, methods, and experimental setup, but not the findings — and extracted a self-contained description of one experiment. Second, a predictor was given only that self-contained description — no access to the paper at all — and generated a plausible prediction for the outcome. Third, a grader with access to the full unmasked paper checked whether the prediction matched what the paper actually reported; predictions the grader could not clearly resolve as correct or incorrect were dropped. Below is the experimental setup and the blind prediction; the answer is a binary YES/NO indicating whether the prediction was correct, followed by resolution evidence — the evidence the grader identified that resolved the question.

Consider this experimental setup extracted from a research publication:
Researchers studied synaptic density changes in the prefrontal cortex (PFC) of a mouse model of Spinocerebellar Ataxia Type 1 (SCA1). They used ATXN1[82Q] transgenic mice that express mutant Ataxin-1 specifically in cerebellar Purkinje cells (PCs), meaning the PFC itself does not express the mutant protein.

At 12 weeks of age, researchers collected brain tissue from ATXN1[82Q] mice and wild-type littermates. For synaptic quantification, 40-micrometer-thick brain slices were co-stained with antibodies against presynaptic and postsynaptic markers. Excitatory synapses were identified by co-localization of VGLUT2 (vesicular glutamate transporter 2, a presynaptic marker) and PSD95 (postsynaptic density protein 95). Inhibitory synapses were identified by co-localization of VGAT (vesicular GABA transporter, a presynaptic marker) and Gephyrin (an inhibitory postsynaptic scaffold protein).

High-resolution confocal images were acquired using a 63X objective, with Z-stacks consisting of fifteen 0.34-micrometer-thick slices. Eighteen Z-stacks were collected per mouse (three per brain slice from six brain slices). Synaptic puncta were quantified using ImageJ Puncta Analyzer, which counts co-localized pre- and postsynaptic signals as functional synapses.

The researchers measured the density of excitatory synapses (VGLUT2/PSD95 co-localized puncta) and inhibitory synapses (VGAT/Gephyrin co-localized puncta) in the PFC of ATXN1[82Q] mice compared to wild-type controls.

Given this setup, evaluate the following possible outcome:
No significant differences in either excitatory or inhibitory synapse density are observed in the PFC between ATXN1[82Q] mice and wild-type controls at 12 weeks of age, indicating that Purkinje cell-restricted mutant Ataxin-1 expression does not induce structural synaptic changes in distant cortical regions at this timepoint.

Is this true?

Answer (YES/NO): NO